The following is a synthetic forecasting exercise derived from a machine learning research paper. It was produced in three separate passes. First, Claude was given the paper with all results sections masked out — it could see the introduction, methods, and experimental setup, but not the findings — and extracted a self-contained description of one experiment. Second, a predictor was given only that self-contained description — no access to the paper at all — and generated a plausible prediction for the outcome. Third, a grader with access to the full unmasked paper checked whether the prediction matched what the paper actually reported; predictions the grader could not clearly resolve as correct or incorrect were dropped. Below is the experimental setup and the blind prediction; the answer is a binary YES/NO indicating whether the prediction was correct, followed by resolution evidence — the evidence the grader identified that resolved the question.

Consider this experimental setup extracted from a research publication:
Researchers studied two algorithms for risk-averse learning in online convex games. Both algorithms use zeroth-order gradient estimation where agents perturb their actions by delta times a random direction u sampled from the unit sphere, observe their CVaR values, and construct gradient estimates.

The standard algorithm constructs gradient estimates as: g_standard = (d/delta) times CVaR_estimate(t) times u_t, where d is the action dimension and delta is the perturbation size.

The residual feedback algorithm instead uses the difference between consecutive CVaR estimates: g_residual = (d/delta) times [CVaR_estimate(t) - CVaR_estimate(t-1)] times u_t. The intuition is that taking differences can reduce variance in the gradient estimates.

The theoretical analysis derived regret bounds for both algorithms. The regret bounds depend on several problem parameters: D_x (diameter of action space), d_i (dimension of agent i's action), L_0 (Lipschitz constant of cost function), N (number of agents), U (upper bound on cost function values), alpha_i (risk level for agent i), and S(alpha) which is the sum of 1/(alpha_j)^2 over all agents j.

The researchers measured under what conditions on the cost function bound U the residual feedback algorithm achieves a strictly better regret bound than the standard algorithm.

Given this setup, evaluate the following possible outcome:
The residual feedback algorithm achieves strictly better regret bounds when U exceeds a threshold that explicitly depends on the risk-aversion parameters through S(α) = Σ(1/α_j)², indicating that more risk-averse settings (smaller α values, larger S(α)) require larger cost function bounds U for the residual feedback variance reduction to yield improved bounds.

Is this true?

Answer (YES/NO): YES